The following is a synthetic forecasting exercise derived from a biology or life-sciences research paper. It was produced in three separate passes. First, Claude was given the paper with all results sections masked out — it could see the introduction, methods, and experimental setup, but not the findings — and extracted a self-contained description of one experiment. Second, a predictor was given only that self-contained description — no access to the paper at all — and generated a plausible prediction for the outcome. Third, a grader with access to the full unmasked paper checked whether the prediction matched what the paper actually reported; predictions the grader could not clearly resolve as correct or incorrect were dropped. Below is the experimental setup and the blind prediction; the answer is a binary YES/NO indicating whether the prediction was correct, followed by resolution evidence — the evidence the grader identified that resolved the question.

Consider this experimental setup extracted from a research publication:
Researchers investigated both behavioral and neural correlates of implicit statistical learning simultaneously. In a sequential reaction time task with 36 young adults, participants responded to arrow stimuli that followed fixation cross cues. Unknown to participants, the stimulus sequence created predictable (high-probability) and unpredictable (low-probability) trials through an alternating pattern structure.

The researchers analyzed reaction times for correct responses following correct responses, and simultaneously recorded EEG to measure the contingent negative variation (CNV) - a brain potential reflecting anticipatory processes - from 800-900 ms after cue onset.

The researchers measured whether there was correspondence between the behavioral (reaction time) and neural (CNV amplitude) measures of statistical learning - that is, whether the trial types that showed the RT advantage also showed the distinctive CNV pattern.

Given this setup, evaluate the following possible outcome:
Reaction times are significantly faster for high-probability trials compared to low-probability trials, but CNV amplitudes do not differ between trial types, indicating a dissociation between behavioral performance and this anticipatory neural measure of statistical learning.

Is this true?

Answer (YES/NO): NO